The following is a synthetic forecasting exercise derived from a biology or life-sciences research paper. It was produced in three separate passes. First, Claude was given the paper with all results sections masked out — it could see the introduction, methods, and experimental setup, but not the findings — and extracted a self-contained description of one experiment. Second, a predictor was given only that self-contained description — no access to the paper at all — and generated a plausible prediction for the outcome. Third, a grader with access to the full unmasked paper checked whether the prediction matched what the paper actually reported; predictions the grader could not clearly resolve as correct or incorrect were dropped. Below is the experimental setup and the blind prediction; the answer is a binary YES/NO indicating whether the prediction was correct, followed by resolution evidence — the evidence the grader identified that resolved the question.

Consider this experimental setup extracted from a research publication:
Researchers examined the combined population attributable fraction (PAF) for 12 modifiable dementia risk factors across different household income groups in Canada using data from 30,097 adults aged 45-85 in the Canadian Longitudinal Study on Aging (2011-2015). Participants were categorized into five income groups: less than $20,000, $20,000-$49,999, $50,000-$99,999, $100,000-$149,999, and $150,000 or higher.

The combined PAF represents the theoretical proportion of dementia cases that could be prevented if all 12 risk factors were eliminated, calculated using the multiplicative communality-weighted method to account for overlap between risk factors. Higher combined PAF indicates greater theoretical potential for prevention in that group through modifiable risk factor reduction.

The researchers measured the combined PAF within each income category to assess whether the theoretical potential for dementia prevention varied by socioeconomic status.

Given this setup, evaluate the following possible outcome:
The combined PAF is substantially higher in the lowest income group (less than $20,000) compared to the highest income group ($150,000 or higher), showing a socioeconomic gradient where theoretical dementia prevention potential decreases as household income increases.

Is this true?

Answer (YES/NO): YES